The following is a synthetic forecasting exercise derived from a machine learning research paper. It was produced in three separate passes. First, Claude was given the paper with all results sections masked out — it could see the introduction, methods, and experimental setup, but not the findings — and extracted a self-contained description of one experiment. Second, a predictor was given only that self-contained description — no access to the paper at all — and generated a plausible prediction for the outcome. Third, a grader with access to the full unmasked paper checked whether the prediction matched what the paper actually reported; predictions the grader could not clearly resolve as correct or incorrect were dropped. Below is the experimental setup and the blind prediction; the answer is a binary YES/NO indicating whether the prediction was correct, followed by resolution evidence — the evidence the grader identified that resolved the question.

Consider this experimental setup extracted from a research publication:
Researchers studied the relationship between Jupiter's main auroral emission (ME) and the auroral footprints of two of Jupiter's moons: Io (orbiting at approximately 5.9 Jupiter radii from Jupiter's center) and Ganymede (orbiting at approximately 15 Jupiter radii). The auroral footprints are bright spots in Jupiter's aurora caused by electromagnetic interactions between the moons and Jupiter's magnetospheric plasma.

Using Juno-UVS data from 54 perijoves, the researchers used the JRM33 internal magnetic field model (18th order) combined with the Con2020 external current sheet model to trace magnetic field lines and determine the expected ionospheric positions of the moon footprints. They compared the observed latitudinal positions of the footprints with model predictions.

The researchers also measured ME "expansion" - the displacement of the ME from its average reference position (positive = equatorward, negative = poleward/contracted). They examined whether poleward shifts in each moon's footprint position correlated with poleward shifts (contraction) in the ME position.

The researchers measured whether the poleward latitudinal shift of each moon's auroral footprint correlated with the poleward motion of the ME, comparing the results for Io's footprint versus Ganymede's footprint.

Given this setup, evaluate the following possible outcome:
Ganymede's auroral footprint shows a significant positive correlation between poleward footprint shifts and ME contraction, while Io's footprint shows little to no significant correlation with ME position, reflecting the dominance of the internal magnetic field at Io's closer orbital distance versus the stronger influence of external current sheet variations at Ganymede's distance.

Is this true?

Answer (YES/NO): YES